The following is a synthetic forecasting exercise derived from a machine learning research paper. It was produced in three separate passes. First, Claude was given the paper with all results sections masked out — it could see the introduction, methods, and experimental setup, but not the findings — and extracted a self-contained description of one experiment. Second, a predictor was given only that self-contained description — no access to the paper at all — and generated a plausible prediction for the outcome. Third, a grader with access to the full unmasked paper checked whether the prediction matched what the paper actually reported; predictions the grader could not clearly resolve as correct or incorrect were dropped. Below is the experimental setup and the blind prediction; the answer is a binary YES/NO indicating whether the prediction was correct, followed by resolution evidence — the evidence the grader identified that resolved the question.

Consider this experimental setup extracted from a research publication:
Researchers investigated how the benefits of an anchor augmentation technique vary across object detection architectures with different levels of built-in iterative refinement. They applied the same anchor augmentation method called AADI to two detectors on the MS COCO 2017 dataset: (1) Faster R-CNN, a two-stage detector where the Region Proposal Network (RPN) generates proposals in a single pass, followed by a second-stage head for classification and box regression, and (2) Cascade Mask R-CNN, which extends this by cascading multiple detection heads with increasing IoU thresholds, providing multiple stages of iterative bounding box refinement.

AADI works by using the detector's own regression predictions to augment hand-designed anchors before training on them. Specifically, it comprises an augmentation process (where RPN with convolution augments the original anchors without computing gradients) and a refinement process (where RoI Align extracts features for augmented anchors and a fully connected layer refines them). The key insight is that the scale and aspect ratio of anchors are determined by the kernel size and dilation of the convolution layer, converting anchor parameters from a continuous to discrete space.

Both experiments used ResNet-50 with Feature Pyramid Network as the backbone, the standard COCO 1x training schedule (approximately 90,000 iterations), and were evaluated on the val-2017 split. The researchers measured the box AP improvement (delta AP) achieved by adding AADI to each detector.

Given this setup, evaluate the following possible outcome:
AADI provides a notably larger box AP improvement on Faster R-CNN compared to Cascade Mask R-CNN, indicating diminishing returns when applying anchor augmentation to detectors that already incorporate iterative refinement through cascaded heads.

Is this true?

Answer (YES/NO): YES